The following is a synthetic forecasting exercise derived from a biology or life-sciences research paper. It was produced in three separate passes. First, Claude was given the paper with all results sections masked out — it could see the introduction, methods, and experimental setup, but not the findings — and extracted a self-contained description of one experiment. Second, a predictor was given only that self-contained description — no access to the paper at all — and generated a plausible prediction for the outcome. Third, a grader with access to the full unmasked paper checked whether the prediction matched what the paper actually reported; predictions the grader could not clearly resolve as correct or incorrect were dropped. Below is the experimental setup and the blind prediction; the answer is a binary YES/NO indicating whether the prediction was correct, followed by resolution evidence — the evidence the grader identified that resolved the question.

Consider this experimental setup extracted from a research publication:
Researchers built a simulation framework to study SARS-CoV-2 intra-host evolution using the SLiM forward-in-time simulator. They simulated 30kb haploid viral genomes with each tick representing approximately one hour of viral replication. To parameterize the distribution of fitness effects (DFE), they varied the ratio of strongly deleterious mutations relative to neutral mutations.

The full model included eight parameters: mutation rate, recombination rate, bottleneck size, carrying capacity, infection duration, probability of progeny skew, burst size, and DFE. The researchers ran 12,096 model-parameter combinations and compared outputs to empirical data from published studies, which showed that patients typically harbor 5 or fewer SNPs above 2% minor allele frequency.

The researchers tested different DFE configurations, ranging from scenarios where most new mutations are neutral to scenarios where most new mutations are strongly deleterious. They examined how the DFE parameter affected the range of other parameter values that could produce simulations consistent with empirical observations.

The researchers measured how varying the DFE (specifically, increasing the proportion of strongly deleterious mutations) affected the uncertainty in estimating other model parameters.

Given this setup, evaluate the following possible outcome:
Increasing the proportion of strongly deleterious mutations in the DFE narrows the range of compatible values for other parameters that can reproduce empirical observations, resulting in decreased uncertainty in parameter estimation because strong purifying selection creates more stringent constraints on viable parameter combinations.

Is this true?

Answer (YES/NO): NO